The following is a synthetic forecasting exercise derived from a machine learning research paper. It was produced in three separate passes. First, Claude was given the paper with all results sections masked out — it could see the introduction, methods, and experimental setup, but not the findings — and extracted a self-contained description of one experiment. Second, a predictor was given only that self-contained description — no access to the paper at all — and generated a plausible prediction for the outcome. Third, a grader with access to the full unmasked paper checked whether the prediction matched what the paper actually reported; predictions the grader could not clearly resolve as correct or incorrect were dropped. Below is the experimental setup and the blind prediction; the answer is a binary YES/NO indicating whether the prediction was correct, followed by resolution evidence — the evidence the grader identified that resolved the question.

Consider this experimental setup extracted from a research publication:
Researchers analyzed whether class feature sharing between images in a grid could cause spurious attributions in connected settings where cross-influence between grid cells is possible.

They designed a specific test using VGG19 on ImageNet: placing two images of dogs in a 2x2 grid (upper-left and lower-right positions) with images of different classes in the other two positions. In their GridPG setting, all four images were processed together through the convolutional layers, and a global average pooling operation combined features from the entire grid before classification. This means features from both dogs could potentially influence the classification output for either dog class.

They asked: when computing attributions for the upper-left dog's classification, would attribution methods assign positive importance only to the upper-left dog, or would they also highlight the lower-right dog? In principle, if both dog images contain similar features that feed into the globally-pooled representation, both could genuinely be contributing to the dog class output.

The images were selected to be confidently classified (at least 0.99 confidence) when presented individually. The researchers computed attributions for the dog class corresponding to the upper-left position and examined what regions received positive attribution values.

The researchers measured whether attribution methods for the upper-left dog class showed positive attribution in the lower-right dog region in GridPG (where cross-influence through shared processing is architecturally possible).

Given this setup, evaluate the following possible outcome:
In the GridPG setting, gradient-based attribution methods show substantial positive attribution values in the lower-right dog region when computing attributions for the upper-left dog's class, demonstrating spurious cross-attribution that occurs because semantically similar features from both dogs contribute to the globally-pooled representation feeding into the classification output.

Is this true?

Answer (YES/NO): NO